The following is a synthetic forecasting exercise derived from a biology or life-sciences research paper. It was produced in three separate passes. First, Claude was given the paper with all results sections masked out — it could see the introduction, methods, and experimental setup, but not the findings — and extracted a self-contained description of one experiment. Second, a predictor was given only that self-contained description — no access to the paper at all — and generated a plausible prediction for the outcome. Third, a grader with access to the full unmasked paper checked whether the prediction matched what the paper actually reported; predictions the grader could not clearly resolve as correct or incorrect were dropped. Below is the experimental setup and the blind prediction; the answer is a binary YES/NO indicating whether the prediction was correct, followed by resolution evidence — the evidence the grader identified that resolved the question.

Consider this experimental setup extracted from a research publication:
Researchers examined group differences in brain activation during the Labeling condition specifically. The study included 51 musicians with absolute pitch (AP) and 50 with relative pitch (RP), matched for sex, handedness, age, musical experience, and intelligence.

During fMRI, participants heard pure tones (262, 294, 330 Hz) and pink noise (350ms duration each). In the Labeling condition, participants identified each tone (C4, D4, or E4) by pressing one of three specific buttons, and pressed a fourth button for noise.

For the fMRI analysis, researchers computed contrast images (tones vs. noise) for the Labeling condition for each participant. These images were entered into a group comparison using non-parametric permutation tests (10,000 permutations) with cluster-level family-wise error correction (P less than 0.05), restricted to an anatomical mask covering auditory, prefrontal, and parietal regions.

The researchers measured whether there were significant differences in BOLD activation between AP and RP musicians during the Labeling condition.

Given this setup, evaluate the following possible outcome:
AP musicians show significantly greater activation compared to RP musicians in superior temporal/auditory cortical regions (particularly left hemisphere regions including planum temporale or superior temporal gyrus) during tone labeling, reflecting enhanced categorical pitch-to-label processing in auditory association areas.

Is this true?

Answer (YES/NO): NO